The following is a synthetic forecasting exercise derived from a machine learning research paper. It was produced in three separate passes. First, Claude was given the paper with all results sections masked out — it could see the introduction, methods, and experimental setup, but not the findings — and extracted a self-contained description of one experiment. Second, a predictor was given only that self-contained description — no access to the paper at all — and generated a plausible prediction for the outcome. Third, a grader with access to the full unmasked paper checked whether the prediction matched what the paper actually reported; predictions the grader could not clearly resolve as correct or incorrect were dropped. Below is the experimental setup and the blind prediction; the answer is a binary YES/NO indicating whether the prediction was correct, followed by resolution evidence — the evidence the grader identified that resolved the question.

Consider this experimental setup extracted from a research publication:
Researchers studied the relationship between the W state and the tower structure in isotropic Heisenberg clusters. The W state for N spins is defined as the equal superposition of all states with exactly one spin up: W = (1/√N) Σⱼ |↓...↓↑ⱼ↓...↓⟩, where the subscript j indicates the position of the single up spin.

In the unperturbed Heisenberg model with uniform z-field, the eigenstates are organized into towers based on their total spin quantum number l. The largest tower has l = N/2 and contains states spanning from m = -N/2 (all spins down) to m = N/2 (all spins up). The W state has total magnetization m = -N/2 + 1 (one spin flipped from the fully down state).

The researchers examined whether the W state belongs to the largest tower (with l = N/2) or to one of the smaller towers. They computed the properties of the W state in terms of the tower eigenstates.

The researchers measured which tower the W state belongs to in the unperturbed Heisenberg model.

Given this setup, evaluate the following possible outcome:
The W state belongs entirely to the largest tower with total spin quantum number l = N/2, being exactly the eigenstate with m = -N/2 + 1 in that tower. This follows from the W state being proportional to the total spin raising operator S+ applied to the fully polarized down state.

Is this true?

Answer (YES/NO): YES